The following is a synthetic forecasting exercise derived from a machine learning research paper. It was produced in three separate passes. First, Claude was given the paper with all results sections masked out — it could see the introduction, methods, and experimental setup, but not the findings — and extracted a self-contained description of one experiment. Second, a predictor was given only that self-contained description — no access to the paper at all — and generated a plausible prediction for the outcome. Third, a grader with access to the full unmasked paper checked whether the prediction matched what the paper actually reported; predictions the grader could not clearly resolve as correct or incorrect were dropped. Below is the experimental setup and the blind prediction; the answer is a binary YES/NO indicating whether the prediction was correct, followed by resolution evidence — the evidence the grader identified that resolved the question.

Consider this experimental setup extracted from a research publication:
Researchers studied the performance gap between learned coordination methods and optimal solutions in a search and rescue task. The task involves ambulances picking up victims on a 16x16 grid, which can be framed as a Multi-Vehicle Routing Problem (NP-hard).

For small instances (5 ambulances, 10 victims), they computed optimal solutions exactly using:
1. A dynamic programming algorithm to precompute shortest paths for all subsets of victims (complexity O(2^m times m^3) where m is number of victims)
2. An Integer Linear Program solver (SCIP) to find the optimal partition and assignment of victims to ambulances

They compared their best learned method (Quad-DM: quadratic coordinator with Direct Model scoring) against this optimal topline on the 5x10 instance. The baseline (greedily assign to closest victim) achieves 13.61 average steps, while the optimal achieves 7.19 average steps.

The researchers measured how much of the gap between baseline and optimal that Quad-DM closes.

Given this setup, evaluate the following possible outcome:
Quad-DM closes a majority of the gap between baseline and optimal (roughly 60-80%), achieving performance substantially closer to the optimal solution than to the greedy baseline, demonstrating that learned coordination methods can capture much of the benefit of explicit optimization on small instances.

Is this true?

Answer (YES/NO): YES